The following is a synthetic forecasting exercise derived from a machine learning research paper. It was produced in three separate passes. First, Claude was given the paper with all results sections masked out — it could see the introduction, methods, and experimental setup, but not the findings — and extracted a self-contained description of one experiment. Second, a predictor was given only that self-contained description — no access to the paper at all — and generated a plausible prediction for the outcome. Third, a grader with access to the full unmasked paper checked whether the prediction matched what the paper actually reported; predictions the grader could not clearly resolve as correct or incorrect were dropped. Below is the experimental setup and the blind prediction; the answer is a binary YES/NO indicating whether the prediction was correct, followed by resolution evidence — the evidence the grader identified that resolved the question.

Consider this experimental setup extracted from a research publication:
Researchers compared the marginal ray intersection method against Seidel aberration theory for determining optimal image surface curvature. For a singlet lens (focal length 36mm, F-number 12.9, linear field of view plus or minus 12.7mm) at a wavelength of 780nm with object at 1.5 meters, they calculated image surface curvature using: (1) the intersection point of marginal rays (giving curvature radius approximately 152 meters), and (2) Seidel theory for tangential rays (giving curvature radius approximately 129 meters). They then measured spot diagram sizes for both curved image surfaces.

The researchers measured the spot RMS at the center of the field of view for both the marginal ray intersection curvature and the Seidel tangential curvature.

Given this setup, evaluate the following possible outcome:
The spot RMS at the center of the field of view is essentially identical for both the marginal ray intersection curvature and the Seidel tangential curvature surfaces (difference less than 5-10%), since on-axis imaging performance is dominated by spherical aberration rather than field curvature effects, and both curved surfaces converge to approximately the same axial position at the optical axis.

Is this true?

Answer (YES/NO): YES